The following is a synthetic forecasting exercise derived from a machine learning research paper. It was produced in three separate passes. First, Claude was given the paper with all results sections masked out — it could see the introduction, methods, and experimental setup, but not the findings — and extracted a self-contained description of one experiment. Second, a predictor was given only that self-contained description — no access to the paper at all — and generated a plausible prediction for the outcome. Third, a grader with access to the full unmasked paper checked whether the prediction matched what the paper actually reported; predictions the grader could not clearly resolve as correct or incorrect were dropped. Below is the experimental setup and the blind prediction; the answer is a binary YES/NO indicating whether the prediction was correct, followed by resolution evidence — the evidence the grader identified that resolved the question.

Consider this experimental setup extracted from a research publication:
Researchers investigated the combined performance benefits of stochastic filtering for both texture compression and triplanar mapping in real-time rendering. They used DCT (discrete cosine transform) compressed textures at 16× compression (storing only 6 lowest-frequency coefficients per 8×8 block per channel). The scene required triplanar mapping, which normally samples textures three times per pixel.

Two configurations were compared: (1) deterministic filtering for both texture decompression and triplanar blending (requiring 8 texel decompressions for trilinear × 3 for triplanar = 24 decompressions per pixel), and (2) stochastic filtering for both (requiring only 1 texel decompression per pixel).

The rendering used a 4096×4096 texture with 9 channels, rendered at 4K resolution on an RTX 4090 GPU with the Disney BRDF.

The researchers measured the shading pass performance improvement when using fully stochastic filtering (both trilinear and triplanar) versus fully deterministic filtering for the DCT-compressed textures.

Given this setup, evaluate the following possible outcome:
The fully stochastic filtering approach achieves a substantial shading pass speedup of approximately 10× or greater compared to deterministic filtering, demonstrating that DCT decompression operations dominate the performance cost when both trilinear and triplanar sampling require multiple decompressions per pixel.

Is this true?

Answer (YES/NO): NO